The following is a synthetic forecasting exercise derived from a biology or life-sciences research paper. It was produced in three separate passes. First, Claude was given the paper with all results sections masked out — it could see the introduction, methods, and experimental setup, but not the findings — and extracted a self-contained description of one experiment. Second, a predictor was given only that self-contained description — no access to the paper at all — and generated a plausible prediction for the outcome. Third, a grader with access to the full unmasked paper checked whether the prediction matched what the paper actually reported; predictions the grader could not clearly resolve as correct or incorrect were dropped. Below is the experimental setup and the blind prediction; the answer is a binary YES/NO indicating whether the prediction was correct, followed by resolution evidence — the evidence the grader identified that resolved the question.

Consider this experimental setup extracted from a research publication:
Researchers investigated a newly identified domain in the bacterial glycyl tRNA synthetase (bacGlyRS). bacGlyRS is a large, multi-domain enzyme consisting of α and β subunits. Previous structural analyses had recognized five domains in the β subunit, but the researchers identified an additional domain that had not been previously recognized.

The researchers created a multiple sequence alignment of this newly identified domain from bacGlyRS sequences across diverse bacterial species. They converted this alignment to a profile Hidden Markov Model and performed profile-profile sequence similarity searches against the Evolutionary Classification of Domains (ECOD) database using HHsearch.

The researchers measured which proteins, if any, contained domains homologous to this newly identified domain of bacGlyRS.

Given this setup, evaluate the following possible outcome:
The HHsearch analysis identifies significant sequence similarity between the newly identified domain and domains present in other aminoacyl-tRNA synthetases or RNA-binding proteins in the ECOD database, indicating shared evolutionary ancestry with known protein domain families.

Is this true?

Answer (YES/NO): YES